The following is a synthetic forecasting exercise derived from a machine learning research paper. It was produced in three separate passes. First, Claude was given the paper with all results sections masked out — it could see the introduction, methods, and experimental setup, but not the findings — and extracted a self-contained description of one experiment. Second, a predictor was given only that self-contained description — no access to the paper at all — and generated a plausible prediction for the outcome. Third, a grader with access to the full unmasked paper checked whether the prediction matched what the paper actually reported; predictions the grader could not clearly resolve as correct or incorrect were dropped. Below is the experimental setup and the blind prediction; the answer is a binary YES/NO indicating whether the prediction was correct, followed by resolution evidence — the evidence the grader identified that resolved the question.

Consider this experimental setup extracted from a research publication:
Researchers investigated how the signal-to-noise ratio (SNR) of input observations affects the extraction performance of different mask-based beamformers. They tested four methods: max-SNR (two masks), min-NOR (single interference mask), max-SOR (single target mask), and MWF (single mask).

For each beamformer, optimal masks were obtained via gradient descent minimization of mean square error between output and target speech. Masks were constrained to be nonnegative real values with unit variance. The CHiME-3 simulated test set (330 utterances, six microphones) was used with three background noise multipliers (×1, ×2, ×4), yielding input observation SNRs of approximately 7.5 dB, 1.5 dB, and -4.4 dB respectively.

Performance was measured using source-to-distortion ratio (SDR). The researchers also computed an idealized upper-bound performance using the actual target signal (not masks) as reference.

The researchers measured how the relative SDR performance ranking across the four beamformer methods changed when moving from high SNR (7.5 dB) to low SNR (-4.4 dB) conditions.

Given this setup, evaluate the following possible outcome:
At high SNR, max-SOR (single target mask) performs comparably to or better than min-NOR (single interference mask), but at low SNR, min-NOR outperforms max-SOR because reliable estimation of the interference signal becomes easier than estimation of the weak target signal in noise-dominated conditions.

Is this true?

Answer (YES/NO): NO